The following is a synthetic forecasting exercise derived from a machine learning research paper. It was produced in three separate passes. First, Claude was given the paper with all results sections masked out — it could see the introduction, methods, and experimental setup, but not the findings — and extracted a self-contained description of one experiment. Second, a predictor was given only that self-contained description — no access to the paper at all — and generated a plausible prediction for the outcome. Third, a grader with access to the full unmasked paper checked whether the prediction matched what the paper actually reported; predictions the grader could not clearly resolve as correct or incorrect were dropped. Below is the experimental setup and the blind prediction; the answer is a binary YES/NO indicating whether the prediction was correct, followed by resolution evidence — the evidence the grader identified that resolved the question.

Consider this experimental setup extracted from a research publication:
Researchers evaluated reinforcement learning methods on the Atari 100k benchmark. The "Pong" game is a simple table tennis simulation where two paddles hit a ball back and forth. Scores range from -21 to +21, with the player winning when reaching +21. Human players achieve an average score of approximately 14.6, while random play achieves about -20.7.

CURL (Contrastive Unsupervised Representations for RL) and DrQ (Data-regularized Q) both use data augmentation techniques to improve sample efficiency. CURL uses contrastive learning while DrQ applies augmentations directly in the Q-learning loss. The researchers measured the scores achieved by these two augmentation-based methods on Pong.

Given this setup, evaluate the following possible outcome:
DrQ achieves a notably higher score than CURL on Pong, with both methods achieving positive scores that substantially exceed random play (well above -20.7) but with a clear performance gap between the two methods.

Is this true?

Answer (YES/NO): NO